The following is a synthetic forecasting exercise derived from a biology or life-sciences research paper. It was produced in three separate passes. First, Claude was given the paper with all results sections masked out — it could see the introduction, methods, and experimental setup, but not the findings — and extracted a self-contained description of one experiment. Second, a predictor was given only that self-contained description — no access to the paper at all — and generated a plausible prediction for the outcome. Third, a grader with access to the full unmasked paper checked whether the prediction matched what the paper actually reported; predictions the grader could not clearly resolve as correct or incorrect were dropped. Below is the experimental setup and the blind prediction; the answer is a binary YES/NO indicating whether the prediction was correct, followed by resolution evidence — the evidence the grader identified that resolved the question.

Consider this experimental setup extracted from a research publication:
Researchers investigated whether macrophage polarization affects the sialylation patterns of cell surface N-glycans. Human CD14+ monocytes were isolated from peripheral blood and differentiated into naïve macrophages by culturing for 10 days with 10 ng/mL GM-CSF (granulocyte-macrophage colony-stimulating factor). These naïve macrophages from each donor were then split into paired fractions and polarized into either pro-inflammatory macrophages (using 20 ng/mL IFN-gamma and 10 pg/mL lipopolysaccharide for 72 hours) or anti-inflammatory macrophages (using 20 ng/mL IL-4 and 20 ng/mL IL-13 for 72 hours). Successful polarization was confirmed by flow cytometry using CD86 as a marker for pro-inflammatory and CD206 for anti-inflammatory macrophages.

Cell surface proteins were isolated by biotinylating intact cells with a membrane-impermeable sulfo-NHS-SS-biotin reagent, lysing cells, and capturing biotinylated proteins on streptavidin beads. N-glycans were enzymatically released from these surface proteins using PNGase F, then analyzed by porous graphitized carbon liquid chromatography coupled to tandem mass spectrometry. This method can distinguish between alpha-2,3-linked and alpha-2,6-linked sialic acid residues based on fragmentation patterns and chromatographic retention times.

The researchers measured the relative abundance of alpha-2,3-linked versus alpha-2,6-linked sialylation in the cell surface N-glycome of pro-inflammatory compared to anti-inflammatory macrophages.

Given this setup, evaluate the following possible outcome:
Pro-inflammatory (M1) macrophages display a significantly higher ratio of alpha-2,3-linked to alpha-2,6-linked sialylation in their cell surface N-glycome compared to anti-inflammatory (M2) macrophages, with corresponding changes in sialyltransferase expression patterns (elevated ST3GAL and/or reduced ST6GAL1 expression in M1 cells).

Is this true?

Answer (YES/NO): YES